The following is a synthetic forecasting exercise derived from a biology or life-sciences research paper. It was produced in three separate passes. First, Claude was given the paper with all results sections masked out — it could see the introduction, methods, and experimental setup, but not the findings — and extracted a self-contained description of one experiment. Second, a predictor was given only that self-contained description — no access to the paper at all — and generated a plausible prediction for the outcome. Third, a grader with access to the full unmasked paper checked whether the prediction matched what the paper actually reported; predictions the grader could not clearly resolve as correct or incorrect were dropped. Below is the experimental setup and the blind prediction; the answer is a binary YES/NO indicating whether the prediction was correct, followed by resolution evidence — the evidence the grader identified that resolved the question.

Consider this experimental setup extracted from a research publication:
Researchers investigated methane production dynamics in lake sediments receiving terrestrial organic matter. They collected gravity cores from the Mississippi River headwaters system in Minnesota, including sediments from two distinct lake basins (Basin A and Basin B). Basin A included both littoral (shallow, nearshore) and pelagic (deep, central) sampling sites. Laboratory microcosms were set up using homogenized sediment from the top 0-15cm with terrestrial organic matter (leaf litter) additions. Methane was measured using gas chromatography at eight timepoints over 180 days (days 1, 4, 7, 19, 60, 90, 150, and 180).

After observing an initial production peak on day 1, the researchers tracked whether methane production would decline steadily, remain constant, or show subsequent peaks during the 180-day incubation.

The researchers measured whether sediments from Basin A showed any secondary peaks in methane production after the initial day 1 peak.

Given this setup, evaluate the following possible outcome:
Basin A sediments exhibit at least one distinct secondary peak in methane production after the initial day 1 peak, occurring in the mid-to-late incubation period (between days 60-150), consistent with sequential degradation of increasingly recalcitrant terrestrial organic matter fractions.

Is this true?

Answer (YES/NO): NO